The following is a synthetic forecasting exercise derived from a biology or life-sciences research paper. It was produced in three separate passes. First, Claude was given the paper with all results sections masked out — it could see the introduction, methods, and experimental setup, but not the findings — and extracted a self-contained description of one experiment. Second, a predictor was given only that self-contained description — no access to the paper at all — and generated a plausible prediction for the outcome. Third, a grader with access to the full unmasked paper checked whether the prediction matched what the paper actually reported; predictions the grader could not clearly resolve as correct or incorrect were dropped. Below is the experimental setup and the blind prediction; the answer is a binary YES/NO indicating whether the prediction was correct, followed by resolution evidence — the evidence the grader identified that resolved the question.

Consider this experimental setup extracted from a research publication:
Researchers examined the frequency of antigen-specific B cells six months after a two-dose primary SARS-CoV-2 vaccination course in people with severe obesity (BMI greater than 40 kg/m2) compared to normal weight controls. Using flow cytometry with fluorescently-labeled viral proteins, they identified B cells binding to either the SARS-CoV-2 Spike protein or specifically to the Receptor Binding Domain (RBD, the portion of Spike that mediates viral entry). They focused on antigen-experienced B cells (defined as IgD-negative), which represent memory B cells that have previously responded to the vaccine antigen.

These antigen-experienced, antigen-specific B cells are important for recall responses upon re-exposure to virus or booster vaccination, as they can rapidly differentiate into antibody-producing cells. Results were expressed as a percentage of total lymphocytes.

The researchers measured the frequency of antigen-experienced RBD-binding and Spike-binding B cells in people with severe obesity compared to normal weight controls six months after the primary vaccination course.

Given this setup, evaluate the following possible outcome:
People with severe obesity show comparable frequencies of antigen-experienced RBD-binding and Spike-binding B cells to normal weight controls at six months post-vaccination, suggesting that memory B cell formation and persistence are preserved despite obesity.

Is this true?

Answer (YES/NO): NO